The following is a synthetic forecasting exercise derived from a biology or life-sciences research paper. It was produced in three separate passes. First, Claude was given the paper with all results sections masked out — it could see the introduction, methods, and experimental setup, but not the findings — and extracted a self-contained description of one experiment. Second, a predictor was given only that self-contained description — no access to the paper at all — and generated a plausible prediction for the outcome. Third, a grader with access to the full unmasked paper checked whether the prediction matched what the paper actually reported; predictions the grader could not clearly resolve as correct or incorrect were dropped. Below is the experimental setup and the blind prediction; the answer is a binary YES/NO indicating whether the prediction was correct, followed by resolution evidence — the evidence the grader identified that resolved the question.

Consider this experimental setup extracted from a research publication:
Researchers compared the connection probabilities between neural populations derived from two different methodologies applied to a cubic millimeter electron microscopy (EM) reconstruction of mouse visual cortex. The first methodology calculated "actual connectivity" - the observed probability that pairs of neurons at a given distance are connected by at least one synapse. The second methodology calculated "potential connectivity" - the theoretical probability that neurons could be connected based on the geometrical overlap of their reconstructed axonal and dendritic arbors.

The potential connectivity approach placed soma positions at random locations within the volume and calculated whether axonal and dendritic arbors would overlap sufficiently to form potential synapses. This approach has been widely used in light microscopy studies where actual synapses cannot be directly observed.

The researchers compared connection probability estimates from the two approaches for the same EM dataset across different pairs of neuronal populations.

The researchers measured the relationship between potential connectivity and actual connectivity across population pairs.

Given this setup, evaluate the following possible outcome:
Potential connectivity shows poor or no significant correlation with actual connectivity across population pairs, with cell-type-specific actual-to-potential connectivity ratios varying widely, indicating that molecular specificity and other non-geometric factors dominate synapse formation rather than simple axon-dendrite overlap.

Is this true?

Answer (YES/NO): NO